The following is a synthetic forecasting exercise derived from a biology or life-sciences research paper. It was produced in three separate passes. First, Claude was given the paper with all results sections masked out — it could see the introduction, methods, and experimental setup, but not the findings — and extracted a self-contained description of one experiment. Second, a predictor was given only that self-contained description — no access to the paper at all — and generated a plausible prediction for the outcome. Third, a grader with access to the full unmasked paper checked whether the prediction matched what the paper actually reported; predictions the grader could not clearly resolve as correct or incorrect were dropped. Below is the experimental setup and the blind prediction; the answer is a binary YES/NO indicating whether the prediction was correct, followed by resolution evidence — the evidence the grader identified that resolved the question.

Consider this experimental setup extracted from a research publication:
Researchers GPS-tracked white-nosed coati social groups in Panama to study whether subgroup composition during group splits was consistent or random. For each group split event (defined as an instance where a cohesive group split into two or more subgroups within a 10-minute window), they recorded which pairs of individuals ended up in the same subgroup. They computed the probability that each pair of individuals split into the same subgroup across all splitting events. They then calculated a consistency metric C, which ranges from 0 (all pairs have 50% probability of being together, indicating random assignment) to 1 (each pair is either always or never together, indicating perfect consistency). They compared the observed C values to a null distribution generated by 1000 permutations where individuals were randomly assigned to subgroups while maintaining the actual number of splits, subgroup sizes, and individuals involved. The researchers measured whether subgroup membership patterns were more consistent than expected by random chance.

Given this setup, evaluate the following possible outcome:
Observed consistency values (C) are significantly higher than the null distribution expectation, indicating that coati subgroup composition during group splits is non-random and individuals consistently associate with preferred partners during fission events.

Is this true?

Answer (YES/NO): YES